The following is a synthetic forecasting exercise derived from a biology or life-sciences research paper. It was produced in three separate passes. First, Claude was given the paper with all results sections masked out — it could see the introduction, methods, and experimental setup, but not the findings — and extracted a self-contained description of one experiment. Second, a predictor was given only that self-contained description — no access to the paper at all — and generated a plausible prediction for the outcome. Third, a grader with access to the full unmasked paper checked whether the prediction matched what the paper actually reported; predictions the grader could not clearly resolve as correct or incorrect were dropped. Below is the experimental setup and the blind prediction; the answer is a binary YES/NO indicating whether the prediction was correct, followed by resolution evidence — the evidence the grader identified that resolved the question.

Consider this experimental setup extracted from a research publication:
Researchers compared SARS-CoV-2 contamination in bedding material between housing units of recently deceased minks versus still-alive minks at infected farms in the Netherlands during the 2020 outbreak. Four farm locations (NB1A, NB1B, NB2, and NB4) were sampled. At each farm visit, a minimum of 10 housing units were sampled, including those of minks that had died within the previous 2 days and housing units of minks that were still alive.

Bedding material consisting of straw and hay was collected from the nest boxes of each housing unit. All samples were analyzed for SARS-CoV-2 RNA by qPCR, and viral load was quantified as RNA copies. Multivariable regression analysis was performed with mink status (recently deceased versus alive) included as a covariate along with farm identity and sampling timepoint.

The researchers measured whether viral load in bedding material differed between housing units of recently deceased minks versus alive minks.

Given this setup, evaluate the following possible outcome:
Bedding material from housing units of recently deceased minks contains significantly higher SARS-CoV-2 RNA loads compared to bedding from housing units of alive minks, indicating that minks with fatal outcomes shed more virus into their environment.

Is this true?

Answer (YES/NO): YES